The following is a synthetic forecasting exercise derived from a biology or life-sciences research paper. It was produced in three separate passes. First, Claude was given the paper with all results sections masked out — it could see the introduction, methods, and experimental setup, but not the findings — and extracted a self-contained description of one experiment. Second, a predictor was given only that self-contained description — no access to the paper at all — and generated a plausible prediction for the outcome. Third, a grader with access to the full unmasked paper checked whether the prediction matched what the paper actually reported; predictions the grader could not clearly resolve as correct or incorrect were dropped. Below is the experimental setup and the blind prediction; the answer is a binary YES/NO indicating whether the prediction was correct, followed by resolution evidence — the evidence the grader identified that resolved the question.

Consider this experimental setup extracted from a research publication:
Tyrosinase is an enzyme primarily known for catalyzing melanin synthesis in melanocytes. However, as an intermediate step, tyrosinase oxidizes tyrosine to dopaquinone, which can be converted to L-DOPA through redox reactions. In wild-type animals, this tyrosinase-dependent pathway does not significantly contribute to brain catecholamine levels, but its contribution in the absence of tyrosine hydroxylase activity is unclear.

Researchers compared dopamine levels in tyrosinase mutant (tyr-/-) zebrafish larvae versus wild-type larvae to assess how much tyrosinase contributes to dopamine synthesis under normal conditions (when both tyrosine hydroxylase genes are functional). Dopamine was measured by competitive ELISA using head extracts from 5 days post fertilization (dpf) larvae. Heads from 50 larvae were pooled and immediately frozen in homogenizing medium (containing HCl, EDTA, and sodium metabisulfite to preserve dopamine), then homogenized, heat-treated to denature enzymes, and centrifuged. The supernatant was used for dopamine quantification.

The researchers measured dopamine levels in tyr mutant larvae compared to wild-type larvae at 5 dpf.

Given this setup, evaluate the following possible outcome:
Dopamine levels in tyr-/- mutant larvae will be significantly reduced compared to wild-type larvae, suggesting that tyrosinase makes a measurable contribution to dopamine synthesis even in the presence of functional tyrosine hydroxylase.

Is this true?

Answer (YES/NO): YES